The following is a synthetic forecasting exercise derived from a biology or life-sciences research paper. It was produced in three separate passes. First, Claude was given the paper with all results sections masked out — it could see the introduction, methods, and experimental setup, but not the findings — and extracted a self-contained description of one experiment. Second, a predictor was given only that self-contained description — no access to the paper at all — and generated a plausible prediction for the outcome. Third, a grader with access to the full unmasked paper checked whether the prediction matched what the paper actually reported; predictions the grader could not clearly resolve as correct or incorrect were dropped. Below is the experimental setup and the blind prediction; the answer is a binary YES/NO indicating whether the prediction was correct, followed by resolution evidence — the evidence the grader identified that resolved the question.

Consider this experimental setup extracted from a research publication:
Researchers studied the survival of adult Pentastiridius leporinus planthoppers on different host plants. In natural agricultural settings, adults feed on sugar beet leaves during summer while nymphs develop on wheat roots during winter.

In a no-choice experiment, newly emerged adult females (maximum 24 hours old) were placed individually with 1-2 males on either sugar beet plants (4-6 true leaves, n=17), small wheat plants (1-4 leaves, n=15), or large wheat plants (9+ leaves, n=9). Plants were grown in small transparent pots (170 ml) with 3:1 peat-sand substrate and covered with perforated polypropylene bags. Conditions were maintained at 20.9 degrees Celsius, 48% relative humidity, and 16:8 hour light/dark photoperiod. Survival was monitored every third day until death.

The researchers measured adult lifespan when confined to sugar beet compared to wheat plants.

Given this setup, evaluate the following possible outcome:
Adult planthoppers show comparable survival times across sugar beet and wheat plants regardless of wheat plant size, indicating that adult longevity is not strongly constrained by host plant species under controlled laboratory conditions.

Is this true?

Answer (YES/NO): NO